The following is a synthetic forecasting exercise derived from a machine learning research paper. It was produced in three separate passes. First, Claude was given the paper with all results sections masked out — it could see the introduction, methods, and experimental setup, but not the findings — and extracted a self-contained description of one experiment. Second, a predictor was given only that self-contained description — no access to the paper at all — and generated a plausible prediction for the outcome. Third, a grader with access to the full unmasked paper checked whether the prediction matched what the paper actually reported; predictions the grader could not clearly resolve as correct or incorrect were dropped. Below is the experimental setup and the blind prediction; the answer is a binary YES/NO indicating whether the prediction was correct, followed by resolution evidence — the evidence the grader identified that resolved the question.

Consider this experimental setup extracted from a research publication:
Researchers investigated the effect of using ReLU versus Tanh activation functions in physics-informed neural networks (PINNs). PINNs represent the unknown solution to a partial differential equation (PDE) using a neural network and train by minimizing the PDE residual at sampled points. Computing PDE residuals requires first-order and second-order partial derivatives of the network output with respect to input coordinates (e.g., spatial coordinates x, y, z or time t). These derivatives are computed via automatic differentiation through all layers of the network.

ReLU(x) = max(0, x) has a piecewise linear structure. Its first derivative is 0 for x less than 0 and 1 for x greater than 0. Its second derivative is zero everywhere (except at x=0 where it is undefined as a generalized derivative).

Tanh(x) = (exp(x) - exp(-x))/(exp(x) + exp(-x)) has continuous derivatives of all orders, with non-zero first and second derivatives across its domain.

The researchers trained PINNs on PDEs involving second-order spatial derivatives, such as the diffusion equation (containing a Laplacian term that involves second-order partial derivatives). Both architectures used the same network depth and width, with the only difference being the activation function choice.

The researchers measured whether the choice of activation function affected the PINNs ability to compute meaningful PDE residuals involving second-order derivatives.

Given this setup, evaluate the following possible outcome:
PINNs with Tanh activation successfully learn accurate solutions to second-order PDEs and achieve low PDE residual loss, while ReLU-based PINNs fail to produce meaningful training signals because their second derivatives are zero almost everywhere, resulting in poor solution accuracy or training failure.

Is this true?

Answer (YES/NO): YES